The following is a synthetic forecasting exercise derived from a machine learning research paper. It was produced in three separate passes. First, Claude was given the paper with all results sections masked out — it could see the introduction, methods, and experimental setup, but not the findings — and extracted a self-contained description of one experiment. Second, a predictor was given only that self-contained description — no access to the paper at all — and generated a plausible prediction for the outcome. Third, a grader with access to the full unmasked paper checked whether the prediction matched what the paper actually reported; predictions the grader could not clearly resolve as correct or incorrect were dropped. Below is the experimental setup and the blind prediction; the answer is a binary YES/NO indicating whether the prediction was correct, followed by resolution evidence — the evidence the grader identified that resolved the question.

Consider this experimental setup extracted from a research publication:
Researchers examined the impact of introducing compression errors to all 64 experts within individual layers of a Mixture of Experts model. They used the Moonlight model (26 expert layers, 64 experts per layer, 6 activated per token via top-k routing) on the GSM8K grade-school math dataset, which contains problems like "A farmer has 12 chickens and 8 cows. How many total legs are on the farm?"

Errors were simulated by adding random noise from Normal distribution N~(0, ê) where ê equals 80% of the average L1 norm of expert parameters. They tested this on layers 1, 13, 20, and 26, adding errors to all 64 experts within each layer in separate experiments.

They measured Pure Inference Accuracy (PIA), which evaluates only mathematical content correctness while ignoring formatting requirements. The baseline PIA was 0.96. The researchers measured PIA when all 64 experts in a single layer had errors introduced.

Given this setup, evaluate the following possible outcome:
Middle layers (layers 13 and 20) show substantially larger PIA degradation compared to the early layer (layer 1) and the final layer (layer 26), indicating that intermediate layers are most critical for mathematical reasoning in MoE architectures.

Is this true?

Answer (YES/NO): NO